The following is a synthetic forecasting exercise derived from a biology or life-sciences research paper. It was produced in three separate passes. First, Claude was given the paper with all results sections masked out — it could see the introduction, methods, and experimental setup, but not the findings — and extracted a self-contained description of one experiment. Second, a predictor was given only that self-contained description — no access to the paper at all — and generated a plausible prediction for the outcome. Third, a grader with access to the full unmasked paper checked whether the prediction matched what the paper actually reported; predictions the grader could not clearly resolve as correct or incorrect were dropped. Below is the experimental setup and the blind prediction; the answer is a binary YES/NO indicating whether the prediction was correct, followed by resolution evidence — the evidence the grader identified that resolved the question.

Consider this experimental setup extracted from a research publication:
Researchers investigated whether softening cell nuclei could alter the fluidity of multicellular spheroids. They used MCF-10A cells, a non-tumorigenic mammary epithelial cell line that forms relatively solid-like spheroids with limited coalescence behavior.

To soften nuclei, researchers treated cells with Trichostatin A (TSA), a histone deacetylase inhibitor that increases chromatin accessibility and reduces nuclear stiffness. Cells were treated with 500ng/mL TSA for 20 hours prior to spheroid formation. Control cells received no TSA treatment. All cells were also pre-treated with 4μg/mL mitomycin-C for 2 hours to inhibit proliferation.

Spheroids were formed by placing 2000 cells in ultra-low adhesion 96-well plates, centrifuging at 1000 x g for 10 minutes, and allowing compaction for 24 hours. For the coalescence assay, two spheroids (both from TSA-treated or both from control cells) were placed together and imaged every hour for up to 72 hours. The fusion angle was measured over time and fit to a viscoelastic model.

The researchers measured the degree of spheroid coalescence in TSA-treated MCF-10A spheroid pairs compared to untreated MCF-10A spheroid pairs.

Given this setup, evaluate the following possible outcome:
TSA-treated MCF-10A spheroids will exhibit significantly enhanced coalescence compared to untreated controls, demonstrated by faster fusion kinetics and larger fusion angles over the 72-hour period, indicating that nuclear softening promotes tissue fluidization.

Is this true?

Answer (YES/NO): YES